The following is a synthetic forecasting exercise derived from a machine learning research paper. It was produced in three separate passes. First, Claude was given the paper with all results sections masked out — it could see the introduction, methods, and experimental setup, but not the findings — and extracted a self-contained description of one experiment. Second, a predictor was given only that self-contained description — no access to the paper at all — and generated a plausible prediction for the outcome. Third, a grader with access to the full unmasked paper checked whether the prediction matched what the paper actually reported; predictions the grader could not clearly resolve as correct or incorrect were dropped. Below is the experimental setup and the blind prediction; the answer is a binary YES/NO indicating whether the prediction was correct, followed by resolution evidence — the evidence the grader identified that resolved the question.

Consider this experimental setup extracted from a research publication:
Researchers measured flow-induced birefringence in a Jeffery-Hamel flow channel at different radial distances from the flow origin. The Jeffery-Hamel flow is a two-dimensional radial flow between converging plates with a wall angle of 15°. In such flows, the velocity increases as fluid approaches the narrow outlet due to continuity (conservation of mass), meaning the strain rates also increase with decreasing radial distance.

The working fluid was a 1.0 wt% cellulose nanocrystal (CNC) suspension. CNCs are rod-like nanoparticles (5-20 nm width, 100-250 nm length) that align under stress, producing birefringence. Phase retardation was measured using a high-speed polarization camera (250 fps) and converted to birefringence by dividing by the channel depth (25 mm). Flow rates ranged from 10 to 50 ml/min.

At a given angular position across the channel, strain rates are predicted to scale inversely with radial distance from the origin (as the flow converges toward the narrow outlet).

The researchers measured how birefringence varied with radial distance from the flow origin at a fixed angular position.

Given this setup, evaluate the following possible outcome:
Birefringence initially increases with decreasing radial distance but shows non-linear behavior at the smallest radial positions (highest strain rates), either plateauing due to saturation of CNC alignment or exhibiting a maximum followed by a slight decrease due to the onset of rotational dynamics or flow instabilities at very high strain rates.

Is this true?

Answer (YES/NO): NO